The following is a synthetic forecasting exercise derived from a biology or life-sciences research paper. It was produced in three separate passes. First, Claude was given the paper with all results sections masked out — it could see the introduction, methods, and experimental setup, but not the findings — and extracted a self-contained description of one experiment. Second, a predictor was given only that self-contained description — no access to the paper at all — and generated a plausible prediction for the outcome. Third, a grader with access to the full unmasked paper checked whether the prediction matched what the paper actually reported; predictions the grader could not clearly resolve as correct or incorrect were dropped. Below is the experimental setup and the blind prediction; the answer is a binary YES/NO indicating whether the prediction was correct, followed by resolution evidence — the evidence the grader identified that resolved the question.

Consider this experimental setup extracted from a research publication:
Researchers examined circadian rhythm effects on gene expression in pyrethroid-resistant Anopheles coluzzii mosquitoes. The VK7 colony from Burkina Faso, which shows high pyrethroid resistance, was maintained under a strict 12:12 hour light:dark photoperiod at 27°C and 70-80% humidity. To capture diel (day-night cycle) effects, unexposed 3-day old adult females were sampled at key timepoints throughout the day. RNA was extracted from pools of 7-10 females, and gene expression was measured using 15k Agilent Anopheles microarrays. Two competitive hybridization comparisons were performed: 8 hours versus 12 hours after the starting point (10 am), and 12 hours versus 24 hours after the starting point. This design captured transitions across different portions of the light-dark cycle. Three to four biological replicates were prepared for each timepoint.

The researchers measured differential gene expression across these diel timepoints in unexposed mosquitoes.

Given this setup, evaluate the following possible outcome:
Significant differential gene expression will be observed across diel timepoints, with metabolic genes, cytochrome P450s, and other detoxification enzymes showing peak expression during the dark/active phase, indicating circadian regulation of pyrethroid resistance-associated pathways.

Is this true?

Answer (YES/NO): YES